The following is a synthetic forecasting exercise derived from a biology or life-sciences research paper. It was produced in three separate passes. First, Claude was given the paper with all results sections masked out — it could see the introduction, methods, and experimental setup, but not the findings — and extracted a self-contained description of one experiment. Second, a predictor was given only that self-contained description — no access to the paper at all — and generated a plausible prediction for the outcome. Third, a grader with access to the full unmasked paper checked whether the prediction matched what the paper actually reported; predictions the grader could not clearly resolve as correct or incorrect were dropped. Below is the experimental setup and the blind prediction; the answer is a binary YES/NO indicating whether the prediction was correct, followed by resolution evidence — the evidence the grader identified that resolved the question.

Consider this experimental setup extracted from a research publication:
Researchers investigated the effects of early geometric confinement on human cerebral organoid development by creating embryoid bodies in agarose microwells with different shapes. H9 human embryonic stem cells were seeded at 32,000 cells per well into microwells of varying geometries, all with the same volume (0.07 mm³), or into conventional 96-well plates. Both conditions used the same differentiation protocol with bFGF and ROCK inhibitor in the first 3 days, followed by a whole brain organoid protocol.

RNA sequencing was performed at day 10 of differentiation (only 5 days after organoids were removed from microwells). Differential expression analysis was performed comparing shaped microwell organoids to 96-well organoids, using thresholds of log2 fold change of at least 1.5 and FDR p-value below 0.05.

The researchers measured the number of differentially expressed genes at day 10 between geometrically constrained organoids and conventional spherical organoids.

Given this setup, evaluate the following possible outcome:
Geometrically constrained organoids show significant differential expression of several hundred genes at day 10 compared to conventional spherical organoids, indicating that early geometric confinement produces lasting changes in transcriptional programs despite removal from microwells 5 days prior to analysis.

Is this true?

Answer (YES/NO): NO